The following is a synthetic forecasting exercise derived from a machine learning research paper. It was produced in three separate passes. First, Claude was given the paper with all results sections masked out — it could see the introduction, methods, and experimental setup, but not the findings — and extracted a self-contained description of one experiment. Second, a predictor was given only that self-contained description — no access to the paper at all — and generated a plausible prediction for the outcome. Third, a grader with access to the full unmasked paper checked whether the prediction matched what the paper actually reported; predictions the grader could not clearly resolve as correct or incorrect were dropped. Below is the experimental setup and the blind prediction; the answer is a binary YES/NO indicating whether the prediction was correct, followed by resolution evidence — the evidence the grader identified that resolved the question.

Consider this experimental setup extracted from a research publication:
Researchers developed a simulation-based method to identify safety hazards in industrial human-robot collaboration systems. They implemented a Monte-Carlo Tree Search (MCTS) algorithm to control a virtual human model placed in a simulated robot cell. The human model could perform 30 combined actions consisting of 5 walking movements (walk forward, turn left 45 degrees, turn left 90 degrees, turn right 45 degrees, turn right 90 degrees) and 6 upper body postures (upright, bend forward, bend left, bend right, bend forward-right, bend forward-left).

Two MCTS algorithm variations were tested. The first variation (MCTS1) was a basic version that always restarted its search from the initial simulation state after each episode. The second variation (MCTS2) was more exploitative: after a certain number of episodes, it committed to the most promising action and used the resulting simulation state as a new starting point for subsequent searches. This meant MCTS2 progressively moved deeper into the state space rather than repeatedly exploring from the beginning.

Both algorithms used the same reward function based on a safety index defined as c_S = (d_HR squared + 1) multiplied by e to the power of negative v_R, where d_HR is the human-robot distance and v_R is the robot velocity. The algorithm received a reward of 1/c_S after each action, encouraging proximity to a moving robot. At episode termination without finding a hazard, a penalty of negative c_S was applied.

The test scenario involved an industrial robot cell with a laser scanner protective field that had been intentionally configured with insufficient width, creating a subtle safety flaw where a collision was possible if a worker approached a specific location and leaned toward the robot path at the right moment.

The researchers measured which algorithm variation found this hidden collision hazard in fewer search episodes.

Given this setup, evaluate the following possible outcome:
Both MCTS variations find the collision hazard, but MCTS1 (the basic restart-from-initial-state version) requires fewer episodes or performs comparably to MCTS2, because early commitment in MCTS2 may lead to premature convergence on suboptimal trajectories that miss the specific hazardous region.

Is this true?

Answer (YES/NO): NO